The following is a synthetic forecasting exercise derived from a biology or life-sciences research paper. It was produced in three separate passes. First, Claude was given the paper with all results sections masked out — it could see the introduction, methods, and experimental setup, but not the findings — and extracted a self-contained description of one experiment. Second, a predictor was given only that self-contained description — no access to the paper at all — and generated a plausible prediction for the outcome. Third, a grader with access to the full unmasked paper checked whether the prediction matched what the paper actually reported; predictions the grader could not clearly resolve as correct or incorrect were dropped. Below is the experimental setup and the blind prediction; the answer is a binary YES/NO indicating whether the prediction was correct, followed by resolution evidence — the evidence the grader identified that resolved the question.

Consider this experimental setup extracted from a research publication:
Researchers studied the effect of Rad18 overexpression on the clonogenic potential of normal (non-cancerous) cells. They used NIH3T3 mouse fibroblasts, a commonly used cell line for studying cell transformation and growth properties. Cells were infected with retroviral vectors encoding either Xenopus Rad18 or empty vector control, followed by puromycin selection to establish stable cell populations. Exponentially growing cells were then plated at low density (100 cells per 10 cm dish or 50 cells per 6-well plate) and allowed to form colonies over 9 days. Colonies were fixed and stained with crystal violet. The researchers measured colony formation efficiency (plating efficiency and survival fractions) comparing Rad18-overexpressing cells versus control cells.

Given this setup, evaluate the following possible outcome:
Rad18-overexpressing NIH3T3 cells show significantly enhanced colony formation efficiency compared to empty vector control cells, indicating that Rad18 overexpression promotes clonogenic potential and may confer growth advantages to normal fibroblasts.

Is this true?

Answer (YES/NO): YES